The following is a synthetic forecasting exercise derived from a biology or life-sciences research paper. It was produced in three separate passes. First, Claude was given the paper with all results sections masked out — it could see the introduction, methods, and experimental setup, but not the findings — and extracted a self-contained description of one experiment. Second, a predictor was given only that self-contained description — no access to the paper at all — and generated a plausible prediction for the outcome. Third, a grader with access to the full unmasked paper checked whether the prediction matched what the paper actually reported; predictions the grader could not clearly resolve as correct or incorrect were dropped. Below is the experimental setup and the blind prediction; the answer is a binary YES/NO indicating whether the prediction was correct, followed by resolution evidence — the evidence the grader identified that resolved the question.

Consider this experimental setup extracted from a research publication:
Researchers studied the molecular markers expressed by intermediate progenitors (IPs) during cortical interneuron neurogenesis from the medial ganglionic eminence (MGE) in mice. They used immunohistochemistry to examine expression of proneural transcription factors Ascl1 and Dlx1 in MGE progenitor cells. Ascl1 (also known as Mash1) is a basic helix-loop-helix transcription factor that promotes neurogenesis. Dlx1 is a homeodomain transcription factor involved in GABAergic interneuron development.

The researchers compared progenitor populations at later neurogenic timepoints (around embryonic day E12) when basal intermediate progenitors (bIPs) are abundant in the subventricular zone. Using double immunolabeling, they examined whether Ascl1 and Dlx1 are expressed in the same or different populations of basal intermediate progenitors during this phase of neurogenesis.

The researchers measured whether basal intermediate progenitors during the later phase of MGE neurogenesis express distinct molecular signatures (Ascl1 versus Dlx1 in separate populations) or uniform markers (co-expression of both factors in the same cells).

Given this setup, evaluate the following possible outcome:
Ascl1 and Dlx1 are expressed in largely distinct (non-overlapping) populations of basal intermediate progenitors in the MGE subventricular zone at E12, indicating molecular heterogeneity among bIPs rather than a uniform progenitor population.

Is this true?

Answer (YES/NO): NO